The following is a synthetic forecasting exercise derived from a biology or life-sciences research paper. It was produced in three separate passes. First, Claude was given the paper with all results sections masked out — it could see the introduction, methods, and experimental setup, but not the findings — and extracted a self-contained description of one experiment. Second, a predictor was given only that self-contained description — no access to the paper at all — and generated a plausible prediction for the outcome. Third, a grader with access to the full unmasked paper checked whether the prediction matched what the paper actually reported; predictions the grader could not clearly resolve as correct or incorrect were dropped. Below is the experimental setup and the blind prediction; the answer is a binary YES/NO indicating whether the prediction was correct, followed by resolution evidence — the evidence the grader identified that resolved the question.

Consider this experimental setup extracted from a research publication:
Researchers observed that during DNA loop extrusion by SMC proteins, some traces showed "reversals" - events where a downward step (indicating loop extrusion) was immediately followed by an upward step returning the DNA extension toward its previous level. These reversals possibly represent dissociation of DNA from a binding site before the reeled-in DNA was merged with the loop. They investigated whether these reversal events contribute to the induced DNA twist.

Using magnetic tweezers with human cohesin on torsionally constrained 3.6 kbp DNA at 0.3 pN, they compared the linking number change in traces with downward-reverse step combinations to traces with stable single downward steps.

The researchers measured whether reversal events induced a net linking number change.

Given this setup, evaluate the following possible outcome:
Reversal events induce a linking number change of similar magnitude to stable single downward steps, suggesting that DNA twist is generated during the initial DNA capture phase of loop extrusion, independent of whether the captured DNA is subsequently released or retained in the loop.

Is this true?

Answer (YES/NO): NO